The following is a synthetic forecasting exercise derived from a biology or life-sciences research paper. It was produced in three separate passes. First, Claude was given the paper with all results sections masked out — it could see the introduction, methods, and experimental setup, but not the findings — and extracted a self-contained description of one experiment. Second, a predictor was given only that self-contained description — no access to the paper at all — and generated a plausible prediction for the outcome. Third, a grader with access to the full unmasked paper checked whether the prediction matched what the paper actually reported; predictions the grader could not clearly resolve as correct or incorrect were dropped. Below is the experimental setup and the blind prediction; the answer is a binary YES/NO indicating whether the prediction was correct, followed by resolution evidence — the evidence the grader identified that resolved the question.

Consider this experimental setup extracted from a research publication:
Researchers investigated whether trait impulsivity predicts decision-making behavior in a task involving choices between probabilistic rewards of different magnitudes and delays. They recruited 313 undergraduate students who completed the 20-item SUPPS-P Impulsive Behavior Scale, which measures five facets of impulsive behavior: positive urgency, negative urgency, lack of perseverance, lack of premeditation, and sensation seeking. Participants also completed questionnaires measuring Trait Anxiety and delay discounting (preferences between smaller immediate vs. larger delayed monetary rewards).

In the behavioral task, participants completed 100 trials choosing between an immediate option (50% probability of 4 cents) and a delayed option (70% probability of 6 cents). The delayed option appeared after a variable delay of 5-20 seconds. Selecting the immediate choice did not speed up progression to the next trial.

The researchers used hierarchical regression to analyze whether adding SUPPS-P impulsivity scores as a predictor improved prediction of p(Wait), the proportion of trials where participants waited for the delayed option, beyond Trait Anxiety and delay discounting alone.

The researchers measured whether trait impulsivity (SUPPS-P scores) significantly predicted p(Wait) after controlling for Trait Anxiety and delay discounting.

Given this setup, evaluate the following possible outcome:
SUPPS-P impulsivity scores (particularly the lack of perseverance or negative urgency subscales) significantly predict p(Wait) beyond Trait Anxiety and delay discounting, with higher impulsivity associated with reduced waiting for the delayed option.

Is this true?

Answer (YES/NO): NO